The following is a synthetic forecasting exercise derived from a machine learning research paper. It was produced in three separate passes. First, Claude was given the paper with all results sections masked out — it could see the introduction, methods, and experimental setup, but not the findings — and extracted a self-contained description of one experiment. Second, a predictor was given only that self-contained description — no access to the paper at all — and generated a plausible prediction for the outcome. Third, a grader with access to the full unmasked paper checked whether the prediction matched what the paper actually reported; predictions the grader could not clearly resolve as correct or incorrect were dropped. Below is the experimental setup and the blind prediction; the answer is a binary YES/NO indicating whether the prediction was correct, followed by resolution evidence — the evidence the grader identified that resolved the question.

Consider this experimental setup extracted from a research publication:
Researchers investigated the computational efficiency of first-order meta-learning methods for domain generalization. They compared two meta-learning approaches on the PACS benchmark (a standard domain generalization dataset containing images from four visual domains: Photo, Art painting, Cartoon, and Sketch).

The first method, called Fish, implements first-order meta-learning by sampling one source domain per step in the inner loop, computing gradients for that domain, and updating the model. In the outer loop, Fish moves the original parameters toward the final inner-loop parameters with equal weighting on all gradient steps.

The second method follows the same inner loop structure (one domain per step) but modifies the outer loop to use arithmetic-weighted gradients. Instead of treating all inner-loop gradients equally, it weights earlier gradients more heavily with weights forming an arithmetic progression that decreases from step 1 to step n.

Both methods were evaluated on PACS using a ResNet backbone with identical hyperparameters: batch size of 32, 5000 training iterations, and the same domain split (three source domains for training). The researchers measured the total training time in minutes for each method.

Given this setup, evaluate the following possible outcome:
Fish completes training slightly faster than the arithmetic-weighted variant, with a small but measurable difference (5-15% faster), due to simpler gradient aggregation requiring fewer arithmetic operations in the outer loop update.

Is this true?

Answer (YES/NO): YES